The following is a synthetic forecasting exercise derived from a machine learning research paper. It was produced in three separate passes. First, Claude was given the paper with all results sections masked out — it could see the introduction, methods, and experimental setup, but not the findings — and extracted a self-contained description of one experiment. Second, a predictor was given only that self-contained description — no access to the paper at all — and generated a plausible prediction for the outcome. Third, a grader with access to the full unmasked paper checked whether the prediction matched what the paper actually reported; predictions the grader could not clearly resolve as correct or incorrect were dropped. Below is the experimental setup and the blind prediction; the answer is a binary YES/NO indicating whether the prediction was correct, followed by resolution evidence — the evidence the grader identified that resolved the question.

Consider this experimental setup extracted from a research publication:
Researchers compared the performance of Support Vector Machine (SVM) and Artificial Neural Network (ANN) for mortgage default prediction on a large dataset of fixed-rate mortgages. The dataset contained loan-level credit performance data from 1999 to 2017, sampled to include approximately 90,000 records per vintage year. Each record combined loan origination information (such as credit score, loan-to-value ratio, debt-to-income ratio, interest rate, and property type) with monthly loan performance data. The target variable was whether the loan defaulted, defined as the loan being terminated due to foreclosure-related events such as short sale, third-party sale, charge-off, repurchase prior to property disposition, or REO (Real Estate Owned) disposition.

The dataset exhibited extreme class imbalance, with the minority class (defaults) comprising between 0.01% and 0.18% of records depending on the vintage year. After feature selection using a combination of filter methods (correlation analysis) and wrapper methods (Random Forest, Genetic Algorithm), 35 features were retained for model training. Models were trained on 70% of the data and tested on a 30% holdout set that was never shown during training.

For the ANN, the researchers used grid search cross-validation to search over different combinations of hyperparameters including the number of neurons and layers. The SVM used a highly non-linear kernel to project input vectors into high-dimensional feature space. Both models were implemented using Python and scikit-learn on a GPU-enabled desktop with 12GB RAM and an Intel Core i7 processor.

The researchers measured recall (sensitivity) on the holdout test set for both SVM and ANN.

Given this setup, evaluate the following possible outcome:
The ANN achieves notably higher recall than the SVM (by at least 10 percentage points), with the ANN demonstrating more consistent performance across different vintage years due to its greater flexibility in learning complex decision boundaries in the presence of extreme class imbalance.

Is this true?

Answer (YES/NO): NO